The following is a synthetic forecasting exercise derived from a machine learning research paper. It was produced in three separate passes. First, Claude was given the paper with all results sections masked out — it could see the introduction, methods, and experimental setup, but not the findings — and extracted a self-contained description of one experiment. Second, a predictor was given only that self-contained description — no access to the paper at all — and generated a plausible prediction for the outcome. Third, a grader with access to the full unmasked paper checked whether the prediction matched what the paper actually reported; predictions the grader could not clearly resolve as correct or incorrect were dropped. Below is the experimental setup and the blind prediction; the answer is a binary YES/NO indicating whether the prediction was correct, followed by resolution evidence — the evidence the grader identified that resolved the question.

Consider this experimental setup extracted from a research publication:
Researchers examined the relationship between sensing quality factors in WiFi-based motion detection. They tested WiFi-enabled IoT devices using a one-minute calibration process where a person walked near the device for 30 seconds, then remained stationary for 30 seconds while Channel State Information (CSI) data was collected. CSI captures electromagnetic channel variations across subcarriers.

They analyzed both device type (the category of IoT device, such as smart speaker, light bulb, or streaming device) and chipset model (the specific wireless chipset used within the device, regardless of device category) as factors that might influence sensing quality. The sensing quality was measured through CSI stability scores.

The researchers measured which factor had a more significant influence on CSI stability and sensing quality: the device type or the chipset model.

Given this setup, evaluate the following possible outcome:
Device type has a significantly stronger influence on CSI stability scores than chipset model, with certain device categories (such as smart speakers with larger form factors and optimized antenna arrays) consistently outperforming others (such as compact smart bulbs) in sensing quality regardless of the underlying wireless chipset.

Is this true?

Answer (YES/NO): NO